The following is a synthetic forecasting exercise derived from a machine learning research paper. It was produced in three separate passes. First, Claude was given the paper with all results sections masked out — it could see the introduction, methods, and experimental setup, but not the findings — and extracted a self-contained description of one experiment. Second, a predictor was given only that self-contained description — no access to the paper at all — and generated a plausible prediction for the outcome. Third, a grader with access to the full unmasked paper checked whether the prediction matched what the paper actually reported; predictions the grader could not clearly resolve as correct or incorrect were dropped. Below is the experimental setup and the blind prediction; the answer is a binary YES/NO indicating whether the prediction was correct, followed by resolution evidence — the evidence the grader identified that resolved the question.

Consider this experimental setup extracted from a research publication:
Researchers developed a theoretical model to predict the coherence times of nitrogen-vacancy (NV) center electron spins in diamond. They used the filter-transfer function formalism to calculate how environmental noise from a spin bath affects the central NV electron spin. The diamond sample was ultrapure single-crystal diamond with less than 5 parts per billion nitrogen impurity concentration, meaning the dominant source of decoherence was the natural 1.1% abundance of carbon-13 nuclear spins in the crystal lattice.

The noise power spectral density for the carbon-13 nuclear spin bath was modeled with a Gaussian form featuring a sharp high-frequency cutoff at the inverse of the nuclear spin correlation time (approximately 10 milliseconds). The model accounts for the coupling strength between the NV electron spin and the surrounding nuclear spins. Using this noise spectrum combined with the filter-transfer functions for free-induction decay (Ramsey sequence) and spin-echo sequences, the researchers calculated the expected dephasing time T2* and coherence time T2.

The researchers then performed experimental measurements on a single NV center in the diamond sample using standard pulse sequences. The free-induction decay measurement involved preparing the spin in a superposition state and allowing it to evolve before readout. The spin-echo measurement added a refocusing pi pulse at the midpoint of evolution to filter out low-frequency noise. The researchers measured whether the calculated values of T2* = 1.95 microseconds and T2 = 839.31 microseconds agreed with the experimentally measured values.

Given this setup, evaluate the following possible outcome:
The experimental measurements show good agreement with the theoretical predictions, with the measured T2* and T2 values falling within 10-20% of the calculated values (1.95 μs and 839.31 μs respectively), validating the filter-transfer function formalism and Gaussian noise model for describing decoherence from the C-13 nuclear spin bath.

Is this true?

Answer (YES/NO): NO